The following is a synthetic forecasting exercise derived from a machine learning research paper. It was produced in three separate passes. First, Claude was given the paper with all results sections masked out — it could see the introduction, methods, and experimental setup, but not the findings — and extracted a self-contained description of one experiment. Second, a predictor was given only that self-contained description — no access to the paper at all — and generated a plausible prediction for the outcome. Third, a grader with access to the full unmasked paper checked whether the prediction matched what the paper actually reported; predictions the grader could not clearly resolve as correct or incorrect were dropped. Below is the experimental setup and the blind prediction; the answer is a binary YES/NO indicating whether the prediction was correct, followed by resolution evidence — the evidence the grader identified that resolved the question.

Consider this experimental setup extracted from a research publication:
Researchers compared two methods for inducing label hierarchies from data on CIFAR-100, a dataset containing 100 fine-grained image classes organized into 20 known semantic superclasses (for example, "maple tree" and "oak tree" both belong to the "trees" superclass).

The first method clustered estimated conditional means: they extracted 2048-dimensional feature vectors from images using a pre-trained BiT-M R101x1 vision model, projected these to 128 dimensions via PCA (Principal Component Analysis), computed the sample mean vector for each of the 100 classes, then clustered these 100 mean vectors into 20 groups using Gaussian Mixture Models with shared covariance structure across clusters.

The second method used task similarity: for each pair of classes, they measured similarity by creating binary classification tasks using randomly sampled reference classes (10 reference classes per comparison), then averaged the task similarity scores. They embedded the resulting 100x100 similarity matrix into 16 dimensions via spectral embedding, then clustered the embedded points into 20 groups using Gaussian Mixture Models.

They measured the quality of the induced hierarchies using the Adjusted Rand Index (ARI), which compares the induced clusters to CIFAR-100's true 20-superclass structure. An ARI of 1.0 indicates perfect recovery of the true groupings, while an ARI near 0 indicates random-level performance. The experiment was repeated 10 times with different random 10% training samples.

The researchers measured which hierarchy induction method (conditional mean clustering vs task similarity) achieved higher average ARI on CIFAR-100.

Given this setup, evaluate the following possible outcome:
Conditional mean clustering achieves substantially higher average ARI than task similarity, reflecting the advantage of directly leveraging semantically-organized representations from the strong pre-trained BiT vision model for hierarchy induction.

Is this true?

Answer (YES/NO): YES